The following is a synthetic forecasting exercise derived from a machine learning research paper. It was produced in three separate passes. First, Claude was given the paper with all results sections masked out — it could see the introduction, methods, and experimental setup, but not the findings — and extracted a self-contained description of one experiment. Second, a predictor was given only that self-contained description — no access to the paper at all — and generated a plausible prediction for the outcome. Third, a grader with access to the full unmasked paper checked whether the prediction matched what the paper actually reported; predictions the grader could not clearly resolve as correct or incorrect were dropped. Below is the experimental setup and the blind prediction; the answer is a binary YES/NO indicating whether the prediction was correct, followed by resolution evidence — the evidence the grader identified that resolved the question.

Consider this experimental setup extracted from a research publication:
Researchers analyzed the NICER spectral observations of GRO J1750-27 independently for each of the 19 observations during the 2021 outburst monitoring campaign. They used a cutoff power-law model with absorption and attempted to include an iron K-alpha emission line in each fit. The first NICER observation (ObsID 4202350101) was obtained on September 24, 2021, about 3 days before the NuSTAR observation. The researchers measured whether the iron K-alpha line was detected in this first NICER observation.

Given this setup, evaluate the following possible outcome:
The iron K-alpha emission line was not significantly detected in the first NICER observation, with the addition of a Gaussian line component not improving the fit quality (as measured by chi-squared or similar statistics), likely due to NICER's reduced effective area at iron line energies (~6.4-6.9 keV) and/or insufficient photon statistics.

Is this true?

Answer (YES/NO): NO